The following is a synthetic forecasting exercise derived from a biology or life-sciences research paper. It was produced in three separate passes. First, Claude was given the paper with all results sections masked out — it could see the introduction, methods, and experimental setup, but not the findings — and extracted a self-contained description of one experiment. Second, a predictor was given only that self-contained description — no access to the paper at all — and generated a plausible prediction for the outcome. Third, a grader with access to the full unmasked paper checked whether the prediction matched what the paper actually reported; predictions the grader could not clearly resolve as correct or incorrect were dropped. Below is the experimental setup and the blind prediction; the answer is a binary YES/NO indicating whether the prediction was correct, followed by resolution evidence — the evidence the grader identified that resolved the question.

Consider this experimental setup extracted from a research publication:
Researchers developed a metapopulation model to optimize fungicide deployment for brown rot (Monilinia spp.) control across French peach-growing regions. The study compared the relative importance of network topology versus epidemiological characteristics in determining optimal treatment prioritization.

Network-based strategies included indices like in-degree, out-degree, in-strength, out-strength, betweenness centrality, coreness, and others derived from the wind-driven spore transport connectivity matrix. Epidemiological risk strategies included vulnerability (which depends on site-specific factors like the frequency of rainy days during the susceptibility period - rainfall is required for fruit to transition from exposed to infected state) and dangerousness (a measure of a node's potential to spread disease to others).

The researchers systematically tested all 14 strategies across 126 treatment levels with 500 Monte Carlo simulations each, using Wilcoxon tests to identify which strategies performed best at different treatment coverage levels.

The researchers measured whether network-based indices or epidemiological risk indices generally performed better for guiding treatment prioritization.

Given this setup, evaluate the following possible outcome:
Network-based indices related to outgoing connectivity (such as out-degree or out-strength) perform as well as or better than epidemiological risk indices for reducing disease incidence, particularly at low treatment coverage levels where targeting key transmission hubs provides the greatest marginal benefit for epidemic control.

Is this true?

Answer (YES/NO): NO